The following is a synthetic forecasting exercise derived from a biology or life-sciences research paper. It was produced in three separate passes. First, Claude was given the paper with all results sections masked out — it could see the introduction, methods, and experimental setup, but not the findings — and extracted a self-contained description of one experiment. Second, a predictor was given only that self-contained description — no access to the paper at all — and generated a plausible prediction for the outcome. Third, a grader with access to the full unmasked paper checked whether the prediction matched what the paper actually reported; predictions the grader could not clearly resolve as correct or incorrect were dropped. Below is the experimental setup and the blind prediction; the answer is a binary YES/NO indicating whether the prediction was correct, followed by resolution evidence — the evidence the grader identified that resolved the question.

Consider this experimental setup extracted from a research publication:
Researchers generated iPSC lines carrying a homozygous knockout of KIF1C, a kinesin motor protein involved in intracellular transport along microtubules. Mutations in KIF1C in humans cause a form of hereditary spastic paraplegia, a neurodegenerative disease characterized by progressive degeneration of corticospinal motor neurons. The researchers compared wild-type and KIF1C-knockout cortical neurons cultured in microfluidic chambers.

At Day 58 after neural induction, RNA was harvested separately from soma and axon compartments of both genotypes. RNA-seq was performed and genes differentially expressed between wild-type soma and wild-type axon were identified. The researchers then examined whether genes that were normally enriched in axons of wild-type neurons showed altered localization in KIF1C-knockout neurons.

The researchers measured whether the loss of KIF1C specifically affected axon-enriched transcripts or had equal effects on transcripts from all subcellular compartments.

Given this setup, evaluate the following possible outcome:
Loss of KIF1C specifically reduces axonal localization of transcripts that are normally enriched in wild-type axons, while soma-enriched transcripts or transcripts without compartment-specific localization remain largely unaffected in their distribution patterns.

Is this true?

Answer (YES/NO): NO